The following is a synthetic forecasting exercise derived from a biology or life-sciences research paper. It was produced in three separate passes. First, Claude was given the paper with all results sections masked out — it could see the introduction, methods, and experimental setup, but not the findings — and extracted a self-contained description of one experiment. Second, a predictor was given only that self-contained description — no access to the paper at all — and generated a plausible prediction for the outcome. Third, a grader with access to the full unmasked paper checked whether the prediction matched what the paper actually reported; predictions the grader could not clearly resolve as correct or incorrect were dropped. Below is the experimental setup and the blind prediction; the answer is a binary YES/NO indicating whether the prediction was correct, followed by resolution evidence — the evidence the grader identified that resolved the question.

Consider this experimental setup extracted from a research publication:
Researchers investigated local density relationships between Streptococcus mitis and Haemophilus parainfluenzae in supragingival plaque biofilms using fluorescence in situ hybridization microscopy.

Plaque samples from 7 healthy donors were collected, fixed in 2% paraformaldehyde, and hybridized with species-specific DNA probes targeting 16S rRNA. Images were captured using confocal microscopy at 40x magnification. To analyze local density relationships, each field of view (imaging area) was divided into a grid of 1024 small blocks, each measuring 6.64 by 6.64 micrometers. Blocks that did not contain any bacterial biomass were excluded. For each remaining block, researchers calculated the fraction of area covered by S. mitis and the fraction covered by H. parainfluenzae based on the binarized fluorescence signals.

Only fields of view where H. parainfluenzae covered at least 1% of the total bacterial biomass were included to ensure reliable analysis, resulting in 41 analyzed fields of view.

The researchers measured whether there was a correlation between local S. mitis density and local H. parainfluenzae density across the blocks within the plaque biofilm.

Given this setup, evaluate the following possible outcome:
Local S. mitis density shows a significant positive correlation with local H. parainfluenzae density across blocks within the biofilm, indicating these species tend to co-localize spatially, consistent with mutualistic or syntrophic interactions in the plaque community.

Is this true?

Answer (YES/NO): NO